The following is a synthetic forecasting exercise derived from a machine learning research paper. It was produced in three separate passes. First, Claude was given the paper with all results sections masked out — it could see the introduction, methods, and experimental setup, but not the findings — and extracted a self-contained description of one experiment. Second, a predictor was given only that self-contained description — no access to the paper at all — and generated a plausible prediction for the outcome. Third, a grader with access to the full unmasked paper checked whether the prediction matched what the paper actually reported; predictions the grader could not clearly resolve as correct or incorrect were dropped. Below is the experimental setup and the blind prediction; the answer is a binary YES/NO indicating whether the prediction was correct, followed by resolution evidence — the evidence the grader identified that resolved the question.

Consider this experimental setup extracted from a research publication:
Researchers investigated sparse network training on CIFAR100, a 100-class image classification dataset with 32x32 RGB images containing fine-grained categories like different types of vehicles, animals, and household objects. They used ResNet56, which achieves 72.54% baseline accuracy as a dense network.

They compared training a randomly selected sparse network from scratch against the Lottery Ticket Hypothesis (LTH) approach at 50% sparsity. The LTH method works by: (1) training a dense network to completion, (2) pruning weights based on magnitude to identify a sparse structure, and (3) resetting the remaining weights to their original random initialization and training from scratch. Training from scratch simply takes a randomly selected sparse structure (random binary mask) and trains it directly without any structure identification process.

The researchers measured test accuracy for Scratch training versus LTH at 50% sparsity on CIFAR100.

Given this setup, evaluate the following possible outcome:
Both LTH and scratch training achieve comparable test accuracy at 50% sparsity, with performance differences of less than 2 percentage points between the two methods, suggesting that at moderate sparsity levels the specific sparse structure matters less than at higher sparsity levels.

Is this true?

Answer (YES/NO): YES